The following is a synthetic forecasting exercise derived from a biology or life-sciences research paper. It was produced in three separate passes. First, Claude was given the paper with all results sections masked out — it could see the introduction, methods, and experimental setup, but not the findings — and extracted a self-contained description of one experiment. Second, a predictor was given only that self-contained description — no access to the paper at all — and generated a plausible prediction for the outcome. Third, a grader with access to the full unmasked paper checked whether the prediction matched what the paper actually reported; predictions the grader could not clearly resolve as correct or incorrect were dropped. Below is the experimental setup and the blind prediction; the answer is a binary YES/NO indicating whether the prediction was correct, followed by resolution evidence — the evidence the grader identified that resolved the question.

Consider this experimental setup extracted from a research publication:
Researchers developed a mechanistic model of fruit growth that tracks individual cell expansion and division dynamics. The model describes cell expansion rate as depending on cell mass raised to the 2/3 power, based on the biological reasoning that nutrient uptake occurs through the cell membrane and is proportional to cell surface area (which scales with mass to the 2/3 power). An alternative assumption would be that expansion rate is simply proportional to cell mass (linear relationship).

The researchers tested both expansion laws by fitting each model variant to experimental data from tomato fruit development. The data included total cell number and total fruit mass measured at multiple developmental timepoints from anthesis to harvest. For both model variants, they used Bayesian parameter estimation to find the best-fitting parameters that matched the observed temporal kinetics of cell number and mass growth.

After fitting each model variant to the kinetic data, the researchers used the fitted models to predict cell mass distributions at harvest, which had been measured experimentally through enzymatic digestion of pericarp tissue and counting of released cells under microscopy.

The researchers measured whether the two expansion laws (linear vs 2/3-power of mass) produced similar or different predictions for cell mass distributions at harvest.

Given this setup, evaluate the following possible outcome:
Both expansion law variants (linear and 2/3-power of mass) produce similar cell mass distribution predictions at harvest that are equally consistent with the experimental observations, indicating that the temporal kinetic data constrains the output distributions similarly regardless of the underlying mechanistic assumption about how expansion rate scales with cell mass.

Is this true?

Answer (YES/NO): NO